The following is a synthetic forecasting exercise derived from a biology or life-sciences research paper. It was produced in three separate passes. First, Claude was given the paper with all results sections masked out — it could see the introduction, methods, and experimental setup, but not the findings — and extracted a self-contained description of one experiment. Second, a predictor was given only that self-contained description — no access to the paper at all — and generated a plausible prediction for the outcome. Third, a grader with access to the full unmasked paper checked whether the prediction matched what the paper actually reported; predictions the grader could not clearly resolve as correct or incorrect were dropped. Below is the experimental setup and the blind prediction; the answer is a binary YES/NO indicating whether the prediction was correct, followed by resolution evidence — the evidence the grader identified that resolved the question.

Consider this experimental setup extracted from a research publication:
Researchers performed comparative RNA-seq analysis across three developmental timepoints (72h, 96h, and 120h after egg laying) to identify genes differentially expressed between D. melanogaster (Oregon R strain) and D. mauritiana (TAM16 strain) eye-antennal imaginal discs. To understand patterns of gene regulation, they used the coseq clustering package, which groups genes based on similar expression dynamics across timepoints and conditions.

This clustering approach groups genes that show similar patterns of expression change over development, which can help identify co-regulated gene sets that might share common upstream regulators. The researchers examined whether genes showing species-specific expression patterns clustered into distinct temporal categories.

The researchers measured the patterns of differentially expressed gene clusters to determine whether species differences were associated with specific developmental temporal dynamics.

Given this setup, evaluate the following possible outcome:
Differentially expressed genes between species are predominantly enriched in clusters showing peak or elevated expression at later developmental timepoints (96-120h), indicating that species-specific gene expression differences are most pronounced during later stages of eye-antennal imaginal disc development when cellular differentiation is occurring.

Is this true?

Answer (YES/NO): NO